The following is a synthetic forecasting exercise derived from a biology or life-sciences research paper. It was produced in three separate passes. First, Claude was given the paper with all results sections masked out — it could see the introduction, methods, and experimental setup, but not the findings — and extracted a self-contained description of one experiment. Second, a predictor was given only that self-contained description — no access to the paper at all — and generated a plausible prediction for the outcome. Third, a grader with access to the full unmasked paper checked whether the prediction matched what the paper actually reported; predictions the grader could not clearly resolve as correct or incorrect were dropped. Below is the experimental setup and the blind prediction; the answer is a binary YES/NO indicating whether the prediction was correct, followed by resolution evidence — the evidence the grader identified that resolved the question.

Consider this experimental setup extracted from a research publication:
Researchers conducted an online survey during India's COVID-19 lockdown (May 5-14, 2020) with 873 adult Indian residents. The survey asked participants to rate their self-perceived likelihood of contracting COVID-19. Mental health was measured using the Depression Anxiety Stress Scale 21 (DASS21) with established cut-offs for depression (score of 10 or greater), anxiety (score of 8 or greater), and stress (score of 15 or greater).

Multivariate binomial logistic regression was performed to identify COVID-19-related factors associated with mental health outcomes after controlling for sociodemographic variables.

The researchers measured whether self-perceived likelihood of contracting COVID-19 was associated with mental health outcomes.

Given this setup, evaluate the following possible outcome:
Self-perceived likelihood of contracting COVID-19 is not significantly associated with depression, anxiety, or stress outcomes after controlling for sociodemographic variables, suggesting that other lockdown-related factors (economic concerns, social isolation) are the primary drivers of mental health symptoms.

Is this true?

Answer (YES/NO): NO